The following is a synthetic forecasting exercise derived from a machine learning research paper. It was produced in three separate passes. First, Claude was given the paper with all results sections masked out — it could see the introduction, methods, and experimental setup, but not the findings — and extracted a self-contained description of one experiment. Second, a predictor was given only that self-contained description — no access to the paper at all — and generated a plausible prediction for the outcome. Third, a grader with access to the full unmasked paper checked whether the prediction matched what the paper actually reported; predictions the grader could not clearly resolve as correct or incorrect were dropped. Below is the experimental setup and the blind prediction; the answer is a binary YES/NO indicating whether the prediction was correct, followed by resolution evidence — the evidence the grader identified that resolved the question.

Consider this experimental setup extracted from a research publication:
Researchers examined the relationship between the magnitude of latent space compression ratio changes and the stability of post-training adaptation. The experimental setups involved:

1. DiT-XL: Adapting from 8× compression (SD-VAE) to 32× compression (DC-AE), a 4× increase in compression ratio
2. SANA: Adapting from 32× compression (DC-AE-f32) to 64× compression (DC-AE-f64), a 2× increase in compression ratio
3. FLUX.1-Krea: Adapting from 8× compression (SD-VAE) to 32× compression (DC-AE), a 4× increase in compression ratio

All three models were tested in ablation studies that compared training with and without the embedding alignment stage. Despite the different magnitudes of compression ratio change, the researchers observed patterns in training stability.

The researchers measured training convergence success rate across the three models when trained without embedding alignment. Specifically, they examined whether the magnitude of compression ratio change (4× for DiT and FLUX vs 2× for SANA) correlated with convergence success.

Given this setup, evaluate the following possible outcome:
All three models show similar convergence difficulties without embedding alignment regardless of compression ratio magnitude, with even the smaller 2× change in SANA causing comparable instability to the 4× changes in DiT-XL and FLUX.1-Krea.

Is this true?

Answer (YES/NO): NO